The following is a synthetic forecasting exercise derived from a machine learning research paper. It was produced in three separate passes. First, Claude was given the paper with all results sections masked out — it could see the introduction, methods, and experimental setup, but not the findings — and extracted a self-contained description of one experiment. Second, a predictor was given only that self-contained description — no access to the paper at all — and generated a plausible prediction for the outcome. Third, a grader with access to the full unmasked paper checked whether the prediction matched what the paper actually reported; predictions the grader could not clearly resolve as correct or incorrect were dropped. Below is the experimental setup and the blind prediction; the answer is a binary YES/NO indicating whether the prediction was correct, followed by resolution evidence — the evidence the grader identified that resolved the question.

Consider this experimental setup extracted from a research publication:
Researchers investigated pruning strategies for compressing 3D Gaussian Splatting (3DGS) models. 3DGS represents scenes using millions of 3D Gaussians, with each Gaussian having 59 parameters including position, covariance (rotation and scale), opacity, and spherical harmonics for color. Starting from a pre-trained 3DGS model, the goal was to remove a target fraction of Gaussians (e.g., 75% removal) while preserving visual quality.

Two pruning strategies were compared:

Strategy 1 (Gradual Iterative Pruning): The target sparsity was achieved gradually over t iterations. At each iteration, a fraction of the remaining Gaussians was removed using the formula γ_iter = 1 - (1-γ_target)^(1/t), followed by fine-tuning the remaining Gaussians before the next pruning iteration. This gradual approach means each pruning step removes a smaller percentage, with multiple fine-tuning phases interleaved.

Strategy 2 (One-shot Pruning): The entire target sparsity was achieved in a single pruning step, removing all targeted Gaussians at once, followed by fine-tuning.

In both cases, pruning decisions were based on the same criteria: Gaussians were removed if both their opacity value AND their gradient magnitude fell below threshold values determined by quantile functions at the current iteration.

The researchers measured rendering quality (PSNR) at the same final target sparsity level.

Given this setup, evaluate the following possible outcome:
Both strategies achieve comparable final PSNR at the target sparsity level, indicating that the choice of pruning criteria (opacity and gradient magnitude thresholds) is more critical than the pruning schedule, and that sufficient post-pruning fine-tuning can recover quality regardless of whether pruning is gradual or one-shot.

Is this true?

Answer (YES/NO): NO